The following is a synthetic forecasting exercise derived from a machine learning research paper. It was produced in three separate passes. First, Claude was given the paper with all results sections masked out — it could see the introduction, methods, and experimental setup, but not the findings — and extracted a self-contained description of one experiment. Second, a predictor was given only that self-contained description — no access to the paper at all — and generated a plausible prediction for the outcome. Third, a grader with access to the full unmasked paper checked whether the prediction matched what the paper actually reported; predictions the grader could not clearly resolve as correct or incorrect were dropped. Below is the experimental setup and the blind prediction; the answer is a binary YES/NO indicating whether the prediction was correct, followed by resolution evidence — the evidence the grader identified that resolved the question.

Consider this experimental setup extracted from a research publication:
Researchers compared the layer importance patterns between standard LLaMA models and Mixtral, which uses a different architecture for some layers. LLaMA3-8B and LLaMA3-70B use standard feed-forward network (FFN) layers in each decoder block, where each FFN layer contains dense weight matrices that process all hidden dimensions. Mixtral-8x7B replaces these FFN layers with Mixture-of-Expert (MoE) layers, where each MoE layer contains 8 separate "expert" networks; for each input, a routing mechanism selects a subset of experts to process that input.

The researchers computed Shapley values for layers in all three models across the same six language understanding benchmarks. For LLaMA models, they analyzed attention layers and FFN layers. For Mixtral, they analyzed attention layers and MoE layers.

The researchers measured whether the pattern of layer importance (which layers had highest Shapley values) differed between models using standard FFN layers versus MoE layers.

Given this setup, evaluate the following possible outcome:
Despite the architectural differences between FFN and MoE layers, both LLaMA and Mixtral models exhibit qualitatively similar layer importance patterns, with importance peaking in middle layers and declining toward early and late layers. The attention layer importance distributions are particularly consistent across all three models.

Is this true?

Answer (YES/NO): NO